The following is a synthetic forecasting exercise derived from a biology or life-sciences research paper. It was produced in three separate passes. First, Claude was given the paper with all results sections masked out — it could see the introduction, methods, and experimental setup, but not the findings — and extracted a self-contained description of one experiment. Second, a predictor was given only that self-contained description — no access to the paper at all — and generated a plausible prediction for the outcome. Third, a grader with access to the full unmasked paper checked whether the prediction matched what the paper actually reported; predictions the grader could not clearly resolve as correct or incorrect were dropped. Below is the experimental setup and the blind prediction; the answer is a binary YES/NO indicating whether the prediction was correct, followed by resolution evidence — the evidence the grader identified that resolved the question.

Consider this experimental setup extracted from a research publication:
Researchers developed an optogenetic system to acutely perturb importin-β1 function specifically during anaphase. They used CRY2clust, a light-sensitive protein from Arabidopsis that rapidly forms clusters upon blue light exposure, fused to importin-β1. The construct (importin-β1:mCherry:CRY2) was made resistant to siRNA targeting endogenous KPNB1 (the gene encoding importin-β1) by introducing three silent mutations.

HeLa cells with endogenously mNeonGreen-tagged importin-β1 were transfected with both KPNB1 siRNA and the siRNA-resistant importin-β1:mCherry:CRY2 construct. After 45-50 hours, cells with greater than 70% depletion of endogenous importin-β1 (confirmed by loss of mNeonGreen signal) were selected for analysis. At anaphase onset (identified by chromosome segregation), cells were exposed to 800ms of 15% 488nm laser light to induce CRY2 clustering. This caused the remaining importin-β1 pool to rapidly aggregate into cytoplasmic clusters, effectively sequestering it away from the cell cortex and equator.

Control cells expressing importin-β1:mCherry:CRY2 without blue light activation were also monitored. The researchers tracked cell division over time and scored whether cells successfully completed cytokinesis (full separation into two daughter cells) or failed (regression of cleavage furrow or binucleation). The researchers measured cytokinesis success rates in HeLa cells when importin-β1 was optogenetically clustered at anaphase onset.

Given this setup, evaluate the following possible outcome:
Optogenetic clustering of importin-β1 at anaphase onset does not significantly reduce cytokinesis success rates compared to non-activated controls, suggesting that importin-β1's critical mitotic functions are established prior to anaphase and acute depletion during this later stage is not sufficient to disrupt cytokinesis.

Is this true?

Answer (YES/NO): NO